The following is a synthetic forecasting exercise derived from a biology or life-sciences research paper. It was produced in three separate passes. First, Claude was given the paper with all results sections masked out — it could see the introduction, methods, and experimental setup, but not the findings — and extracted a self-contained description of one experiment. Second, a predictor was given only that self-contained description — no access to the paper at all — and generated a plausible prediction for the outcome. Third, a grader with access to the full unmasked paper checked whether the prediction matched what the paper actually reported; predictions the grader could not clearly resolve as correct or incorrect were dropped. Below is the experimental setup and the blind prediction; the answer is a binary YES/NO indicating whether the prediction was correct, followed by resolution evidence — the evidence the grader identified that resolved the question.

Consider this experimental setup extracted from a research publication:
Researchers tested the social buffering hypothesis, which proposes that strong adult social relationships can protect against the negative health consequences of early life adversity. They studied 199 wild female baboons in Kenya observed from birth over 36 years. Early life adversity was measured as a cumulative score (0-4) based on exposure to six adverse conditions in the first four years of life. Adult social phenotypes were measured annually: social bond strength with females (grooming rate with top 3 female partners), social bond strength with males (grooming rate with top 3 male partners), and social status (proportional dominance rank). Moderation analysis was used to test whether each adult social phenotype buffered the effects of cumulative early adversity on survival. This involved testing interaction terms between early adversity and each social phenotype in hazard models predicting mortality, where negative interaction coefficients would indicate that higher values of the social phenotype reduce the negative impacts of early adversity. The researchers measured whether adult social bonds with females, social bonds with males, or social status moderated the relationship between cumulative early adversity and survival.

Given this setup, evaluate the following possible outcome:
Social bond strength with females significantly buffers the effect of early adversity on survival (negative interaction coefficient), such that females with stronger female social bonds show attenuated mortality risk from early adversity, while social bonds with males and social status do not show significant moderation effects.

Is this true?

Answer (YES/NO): NO